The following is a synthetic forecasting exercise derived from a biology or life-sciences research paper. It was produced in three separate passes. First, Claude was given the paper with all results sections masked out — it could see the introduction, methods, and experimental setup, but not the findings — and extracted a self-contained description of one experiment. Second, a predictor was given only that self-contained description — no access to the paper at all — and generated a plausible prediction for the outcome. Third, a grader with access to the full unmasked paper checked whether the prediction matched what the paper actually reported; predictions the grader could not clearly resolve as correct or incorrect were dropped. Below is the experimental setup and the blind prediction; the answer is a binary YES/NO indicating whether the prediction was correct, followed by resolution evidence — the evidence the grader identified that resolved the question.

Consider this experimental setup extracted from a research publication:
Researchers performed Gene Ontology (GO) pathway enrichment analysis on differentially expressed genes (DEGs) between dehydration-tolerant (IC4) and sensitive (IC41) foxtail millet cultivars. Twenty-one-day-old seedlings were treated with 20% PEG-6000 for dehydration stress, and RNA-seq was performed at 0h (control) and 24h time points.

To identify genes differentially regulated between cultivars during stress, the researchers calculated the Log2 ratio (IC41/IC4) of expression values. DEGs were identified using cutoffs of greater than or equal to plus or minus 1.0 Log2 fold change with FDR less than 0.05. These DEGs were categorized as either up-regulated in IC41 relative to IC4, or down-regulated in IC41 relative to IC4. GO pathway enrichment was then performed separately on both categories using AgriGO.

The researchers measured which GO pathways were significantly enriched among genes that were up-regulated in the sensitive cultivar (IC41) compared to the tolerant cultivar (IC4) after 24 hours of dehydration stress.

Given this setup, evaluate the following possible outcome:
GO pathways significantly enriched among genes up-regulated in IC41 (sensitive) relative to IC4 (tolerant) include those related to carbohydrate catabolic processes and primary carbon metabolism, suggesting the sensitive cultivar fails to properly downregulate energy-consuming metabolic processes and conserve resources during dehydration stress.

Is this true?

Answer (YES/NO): NO